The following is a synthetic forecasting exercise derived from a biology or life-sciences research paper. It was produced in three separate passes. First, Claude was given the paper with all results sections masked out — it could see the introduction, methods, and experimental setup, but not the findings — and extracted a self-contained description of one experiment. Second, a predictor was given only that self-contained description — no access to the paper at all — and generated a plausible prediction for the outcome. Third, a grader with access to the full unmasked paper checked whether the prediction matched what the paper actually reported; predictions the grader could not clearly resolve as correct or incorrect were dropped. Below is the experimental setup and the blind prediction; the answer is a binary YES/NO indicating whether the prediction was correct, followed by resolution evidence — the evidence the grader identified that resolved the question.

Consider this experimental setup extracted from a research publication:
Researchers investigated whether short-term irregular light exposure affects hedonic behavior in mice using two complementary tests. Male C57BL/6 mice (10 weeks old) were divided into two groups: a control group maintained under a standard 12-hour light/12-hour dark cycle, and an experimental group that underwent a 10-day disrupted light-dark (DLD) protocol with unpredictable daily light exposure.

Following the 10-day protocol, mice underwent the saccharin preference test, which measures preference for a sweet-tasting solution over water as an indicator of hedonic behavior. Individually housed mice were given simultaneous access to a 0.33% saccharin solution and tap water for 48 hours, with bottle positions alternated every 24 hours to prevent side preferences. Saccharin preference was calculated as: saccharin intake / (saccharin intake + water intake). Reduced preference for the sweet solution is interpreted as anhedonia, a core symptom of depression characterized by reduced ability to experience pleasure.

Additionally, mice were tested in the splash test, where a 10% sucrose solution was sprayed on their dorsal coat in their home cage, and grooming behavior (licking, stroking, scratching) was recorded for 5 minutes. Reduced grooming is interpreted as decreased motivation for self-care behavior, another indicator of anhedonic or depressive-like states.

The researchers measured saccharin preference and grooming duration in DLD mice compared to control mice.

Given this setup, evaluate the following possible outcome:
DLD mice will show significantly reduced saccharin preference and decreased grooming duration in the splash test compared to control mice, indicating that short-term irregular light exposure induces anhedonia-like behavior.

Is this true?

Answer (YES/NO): NO